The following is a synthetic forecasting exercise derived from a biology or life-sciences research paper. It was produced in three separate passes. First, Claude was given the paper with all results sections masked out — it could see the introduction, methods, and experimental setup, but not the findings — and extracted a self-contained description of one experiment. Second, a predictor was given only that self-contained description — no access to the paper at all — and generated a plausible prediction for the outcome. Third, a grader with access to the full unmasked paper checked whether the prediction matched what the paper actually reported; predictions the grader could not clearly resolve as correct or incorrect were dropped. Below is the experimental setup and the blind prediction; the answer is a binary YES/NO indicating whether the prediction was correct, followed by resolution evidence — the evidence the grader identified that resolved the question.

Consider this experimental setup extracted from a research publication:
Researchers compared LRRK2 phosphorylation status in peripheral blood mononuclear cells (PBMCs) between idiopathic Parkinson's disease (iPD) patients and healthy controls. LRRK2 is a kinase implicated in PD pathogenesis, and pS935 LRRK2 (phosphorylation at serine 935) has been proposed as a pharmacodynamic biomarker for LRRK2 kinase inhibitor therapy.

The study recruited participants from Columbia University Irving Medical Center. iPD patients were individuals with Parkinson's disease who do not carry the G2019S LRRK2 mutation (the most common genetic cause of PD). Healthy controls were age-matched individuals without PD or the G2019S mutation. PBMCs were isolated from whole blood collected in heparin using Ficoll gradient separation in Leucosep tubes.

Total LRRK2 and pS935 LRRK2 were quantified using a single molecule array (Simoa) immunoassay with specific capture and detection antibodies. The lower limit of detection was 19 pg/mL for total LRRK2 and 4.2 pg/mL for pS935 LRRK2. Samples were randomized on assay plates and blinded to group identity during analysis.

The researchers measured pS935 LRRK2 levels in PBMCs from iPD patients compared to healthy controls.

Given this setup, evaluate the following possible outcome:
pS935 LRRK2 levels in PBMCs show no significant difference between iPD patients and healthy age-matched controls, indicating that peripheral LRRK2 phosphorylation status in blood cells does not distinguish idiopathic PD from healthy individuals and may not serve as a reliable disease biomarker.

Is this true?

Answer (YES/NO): YES